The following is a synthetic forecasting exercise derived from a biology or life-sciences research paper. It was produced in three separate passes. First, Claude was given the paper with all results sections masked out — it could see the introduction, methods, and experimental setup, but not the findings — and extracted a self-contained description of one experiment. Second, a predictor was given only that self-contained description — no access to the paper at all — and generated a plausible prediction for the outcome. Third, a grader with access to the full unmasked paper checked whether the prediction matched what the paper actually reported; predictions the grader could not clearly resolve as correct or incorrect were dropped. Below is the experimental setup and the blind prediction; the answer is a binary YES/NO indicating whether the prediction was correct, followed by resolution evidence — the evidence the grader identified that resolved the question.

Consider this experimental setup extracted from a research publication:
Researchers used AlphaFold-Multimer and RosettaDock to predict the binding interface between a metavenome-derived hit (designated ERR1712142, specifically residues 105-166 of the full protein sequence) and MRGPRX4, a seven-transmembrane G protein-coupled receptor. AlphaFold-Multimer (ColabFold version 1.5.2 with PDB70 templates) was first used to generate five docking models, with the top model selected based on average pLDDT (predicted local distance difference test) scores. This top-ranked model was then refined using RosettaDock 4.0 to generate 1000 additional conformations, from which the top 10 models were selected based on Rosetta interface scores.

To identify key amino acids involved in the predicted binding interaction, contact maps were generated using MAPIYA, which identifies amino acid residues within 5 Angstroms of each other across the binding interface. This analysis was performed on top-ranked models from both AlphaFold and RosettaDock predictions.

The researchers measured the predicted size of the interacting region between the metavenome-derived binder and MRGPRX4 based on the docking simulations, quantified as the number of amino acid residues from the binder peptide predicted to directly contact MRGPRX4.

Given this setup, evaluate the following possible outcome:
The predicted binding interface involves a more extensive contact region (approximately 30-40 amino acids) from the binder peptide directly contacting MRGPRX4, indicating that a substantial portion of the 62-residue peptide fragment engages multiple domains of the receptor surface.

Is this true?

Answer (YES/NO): NO